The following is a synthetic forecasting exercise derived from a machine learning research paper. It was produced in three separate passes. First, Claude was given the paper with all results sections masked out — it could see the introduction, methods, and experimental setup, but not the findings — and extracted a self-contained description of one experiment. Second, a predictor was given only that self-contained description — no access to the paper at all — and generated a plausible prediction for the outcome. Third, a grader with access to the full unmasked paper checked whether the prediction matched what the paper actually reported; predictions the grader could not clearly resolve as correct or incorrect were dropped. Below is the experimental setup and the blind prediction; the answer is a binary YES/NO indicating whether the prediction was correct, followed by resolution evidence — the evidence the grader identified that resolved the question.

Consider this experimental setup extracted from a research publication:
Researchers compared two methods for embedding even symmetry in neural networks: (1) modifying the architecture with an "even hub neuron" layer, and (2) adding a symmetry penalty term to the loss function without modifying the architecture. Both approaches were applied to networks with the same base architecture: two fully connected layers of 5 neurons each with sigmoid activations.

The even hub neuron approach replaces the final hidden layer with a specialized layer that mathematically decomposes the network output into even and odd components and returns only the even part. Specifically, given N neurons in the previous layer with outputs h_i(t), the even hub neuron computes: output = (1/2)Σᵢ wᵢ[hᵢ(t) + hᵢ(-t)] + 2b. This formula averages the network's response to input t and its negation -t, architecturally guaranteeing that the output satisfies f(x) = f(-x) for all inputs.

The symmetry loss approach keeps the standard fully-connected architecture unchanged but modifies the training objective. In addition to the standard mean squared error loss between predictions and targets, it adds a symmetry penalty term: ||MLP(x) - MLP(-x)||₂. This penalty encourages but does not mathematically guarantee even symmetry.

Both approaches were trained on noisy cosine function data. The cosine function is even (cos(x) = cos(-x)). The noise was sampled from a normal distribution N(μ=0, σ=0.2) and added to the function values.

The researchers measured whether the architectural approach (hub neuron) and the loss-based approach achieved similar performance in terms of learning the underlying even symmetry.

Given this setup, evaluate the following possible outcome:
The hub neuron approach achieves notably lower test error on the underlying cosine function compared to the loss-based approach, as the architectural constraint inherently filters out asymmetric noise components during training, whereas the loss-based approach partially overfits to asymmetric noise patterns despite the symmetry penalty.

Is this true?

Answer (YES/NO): NO